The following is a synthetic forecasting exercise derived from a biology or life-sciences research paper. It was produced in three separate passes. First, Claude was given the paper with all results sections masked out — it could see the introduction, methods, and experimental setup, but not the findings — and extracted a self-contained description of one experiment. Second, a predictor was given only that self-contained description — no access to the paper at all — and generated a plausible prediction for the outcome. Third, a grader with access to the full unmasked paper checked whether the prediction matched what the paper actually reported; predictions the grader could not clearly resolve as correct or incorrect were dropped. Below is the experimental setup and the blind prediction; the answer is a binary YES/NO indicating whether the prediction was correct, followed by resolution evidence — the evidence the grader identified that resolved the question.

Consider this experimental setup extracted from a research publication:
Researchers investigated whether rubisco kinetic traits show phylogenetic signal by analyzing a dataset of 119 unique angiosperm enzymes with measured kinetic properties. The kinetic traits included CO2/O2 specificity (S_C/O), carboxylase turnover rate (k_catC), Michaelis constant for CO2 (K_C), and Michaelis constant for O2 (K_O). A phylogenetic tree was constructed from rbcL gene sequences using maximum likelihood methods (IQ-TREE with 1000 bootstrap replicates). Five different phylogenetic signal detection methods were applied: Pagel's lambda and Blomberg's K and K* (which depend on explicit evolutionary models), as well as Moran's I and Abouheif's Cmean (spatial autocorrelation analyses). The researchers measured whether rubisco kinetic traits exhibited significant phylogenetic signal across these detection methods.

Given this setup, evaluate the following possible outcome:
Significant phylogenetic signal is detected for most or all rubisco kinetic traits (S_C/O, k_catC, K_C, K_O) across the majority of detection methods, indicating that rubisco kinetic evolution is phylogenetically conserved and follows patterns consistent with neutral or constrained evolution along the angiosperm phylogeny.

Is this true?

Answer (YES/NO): NO